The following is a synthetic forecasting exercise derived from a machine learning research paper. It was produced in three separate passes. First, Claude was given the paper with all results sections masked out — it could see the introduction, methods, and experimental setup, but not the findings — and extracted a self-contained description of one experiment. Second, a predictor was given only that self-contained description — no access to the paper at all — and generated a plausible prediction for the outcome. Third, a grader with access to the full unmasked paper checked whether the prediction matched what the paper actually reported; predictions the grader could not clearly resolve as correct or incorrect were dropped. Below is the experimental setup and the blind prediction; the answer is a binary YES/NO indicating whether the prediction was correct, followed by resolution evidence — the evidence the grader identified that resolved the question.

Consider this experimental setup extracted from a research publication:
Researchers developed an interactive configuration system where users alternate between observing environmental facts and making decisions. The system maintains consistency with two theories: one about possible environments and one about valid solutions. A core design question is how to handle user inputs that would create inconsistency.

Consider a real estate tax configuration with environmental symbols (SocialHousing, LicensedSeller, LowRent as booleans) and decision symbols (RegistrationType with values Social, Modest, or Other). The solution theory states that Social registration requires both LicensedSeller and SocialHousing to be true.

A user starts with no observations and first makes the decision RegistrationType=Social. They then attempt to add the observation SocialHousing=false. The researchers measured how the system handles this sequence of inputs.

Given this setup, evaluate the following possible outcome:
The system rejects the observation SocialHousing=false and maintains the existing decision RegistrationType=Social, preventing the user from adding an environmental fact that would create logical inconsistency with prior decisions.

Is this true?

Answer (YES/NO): NO